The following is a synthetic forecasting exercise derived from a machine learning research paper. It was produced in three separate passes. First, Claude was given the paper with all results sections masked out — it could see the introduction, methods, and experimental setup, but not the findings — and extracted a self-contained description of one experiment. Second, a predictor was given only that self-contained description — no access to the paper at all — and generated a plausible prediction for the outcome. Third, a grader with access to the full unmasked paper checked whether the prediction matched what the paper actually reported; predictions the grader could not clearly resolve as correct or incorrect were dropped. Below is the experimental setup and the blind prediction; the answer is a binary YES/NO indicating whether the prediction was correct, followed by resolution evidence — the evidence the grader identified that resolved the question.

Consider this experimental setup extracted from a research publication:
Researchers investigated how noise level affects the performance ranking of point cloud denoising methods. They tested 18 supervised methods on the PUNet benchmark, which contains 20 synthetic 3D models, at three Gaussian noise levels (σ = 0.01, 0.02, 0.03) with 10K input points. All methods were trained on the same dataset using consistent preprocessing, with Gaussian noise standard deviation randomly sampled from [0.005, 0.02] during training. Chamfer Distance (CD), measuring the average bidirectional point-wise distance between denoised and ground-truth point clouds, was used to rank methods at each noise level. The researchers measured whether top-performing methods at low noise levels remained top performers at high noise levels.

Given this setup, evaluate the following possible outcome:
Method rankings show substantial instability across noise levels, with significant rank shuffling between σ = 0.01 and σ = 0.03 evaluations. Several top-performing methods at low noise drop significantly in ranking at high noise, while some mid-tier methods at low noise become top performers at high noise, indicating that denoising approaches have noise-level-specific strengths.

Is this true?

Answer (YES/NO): NO